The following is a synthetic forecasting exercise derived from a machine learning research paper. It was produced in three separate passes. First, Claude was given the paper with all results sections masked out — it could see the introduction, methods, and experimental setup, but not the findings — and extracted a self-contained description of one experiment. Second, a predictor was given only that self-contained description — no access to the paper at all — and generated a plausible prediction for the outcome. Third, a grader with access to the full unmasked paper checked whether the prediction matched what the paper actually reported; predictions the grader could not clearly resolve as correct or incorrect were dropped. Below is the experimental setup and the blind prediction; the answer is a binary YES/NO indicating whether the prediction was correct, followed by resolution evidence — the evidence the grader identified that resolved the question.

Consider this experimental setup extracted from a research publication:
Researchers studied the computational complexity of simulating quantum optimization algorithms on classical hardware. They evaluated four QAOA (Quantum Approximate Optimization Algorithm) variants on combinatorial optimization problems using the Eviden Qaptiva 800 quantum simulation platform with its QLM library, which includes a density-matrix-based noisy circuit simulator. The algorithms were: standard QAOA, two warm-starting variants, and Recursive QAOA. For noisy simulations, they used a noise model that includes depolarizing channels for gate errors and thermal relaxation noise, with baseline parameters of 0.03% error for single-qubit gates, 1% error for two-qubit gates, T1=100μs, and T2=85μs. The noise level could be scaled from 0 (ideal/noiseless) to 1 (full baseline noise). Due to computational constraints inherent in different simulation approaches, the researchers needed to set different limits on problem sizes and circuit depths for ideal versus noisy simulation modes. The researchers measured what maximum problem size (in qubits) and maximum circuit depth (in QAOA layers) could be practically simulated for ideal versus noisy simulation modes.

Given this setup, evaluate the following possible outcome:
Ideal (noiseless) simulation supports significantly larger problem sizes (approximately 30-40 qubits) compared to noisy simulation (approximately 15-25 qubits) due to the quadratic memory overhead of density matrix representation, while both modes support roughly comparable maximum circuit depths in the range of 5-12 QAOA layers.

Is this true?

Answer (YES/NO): NO